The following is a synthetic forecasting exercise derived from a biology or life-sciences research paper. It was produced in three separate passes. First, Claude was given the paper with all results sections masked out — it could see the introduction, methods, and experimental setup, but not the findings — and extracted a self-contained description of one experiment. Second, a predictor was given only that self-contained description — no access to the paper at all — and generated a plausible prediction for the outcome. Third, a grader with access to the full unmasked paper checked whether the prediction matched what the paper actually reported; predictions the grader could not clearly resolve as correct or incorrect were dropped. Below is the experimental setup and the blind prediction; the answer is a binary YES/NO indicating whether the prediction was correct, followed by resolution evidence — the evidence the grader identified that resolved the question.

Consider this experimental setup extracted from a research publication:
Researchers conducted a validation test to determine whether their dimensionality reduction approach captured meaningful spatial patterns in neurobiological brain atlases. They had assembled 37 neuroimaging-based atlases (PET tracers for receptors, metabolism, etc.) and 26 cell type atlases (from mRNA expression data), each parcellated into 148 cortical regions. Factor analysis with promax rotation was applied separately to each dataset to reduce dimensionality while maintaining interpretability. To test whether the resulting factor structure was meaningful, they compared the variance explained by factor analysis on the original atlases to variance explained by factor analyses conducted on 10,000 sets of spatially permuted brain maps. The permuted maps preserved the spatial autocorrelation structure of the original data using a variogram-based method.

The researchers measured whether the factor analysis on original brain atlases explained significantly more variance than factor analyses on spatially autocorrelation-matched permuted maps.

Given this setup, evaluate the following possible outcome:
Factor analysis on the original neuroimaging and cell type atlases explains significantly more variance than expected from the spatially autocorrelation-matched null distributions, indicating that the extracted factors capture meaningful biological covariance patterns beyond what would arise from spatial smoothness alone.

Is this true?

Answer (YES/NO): YES